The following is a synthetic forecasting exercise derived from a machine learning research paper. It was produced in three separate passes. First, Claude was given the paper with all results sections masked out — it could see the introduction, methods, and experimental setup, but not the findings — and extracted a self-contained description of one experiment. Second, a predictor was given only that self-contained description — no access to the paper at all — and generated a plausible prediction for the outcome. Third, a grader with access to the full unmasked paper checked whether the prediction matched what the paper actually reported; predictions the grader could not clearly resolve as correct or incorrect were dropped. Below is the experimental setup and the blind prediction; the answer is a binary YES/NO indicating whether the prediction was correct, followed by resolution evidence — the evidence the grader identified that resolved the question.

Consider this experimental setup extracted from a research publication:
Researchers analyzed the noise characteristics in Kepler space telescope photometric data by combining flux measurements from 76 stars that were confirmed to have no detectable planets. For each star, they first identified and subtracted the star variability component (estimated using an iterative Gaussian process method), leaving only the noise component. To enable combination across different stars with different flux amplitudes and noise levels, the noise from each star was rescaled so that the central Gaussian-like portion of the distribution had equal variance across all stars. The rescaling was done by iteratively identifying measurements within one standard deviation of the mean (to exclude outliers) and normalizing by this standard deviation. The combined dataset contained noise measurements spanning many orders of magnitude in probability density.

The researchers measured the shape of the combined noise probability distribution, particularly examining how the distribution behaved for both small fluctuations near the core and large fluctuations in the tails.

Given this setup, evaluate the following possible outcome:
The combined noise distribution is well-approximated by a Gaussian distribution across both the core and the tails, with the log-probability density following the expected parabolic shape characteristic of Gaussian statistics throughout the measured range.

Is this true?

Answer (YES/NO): NO